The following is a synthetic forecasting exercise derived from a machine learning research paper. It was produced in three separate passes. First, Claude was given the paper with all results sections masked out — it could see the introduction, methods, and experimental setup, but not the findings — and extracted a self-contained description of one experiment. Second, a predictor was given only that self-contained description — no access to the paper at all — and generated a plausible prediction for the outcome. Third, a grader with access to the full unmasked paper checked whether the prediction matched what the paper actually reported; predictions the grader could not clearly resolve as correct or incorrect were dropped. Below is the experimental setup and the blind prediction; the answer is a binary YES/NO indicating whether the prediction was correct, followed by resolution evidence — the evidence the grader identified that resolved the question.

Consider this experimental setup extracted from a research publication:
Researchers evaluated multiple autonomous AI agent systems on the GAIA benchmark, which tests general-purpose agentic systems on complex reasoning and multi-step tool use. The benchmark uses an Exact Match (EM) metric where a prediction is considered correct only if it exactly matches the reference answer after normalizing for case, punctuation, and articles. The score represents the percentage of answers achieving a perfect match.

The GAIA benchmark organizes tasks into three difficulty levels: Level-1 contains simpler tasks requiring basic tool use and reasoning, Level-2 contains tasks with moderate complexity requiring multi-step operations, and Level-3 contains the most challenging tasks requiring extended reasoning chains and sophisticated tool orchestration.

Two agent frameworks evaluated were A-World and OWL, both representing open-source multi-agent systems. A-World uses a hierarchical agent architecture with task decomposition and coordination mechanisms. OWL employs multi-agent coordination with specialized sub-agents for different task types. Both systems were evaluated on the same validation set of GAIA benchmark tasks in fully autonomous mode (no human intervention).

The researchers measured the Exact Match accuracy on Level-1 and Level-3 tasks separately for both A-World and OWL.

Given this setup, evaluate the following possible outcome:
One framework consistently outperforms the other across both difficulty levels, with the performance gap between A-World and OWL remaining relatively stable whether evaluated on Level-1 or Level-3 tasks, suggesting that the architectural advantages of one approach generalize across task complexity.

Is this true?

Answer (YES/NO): NO